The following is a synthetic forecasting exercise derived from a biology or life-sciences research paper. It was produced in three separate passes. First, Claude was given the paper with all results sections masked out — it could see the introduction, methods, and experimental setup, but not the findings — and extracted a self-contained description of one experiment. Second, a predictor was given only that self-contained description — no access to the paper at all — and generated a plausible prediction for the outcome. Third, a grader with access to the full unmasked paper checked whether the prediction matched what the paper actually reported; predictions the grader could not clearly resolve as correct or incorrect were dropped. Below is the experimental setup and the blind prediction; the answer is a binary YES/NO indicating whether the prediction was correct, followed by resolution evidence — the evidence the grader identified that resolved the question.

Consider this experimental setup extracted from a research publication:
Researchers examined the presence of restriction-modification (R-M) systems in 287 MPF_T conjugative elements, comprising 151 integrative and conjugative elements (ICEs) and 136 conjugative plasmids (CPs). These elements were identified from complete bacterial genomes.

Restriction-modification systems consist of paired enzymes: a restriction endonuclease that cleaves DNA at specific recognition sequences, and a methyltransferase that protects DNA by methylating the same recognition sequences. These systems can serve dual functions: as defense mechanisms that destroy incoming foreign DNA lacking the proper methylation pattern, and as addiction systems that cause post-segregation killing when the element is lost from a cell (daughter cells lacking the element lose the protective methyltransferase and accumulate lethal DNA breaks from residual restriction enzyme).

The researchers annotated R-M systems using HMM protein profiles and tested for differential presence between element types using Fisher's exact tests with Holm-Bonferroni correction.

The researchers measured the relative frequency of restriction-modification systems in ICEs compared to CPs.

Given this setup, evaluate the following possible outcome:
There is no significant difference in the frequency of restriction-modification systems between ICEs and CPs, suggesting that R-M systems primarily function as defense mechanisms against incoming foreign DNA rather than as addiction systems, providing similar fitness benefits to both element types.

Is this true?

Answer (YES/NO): NO